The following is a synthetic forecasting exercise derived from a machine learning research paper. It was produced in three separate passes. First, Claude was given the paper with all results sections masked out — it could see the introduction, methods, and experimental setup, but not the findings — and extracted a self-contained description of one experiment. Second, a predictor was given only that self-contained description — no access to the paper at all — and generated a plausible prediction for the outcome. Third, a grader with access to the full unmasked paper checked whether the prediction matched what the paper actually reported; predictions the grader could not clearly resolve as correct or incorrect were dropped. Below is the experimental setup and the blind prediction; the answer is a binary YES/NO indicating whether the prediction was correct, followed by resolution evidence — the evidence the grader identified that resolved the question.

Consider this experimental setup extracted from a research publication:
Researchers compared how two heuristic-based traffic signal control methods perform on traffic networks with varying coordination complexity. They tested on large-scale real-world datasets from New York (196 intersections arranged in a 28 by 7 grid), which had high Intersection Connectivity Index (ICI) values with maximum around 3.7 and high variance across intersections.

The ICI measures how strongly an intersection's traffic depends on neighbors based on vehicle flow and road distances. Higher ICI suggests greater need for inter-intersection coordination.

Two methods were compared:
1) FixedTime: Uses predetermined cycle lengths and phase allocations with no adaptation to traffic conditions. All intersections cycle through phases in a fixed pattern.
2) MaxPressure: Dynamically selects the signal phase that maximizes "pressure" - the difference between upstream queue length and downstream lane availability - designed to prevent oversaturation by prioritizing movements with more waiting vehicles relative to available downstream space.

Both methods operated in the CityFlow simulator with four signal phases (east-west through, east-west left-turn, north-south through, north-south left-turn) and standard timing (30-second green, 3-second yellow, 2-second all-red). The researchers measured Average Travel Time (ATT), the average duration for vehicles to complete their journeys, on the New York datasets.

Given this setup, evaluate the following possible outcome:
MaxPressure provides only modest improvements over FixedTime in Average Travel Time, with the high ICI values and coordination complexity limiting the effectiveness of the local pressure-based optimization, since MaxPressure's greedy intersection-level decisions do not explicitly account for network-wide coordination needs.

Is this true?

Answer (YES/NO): NO